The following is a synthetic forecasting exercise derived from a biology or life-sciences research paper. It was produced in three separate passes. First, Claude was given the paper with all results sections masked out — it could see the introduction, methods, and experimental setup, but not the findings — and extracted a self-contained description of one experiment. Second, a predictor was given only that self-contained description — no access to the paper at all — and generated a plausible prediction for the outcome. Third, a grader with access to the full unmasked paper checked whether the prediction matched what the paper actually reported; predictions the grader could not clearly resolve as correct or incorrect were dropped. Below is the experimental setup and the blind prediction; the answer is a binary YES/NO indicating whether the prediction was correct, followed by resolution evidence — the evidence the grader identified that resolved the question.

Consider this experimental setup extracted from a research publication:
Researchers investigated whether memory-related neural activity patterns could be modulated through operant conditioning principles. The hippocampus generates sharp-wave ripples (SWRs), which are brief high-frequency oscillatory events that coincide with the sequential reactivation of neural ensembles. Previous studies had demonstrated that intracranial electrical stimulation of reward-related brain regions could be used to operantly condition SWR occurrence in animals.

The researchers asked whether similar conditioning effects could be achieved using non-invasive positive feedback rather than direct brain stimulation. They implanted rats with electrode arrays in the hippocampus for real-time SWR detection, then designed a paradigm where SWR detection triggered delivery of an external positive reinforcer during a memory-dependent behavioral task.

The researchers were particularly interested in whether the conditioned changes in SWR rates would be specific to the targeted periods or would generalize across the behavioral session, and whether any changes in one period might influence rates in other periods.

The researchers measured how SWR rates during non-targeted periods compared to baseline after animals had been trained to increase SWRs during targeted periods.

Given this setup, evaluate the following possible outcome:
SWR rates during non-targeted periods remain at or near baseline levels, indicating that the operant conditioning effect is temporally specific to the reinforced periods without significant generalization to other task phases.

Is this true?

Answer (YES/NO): NO